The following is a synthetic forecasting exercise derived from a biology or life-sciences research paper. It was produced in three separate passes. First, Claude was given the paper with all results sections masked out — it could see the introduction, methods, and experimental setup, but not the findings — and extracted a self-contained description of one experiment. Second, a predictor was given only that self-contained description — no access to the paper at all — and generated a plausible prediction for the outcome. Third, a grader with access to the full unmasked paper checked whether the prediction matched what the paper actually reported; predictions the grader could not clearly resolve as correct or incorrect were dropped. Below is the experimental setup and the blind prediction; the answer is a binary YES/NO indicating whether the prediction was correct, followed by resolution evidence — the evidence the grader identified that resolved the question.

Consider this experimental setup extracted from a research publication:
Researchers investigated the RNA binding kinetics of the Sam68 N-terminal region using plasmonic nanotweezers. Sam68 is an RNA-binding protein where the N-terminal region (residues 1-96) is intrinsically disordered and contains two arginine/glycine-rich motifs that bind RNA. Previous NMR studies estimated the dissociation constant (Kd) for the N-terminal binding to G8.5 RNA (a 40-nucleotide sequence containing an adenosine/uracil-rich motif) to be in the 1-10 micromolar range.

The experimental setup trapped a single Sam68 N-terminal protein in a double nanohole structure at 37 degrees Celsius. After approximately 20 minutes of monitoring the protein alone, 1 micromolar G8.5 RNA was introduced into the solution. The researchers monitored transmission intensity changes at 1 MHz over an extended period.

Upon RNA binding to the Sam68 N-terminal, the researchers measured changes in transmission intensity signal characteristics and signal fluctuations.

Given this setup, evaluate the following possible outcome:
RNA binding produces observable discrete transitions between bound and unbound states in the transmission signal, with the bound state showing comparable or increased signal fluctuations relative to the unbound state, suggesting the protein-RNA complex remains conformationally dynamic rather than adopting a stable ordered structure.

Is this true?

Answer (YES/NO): NO